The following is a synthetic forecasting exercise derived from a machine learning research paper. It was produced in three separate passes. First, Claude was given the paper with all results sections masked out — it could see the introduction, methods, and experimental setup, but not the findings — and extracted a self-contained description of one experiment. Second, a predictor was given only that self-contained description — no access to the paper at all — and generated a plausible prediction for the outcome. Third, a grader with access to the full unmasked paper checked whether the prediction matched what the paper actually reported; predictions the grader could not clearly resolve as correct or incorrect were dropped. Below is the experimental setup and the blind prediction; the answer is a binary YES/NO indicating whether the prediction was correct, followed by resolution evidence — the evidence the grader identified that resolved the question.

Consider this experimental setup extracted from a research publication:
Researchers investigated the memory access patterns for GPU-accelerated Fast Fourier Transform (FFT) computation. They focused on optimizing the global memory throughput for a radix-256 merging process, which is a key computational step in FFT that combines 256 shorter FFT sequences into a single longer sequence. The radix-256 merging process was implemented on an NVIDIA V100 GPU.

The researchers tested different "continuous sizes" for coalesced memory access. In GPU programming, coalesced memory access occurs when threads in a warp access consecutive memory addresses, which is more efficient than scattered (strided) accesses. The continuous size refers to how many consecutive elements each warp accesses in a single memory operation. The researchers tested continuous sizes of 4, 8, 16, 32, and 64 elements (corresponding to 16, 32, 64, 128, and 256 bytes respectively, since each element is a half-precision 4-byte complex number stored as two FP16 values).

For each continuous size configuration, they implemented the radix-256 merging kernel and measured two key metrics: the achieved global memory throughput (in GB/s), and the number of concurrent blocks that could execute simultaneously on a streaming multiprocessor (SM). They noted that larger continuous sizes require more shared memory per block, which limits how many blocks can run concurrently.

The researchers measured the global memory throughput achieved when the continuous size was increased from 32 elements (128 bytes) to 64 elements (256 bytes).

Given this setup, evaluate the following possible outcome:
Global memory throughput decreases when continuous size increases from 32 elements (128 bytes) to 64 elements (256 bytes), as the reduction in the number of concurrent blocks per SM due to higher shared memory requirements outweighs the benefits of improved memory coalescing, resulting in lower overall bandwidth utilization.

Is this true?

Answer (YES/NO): YES